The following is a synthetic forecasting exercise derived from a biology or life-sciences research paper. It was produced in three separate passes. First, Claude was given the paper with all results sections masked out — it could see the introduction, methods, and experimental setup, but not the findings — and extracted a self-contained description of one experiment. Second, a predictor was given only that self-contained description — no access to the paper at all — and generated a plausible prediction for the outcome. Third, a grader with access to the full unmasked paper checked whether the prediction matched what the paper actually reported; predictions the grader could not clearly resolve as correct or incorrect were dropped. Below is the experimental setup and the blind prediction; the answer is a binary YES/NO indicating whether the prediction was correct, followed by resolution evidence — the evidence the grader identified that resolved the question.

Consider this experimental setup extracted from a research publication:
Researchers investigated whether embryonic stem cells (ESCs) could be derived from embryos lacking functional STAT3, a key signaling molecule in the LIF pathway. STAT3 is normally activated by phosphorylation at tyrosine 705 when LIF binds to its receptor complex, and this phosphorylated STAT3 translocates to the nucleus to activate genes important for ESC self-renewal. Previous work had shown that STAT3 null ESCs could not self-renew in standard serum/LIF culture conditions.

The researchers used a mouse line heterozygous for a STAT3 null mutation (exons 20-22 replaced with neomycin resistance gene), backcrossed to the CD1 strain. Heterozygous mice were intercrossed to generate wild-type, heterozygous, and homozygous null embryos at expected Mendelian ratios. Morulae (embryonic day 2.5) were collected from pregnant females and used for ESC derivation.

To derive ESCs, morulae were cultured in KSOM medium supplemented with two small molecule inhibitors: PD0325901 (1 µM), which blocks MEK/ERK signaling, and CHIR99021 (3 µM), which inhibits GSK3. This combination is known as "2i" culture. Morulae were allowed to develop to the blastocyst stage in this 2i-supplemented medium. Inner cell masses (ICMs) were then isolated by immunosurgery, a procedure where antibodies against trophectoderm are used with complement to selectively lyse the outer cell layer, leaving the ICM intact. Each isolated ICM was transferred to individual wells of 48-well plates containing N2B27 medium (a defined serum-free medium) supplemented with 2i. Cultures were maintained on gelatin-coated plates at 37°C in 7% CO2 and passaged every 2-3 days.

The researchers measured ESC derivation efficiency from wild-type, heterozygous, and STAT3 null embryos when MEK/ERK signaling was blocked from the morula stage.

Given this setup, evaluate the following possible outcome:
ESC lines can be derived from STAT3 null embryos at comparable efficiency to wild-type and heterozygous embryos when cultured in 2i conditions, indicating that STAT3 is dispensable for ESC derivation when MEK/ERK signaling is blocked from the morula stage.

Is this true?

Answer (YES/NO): YES